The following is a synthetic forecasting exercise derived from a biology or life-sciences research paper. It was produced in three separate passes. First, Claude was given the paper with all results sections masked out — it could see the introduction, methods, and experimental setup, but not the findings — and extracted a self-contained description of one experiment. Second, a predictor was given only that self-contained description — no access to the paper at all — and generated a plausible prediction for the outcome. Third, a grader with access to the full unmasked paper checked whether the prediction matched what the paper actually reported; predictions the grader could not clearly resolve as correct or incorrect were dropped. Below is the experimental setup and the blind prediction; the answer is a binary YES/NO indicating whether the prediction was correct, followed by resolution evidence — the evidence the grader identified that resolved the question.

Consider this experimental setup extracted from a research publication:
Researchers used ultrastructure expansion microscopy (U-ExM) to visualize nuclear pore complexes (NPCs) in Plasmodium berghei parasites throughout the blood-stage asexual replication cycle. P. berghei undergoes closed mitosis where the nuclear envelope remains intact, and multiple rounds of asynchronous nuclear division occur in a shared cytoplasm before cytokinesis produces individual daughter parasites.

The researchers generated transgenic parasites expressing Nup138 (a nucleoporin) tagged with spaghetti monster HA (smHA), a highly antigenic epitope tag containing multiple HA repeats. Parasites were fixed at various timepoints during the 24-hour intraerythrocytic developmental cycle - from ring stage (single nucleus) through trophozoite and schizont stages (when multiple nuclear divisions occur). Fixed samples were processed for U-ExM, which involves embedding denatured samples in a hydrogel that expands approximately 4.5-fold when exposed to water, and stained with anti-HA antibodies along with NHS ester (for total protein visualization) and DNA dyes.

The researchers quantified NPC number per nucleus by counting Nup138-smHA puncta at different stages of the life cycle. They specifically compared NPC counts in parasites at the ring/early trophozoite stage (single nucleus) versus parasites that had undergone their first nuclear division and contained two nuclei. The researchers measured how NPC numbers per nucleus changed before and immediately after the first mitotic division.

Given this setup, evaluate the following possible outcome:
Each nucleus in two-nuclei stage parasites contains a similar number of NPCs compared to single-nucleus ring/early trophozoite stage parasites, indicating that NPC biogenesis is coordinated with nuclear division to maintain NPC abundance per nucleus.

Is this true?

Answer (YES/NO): NO